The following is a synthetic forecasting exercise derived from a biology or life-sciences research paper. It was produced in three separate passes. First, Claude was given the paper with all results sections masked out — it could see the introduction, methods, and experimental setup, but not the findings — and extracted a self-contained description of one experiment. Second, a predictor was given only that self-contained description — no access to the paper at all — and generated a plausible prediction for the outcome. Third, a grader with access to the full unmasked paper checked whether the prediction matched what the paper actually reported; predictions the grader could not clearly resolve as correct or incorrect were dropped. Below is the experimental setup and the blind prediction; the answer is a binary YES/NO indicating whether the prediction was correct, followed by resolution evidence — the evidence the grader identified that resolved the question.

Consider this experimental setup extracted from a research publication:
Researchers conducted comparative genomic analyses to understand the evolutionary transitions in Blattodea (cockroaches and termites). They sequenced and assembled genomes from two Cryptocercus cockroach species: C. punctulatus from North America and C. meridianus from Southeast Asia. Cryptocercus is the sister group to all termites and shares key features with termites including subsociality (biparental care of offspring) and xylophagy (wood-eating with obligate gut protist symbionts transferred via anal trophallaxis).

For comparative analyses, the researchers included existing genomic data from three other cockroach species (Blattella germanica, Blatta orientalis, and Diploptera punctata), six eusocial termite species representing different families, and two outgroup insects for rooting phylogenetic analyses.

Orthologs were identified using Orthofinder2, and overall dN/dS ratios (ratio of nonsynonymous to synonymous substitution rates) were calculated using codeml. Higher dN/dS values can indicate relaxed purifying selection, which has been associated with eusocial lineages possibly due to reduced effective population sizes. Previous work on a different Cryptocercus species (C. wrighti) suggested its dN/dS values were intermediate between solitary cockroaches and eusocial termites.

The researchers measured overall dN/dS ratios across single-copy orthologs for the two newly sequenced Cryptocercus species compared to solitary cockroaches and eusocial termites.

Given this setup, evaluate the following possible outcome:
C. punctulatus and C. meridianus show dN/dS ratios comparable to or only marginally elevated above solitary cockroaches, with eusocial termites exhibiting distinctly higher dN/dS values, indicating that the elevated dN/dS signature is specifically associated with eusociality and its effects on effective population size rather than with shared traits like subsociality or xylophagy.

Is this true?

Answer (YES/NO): NO